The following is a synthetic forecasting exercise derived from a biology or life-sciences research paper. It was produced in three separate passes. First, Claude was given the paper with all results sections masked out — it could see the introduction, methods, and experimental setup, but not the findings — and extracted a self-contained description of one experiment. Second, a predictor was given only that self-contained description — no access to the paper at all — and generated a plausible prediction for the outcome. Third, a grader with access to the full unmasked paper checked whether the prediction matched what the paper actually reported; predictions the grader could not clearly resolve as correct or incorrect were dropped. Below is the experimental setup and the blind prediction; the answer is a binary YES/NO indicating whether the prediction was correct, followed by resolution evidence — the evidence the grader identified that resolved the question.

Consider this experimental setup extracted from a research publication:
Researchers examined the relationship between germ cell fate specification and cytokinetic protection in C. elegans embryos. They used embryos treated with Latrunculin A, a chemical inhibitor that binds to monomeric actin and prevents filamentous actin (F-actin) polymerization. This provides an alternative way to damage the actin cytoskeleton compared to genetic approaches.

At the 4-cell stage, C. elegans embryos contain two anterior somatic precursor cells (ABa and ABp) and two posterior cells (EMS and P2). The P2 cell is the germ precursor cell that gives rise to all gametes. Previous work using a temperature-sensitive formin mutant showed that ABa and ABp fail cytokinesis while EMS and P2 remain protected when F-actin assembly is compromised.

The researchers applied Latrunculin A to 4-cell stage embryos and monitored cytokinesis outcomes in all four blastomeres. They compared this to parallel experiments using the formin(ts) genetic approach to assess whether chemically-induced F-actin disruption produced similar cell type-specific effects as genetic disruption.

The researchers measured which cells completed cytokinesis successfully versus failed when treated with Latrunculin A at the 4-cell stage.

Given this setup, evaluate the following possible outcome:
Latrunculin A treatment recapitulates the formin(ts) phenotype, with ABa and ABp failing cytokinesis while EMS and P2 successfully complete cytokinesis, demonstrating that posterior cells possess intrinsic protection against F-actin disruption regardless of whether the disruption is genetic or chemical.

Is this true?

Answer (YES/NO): YES